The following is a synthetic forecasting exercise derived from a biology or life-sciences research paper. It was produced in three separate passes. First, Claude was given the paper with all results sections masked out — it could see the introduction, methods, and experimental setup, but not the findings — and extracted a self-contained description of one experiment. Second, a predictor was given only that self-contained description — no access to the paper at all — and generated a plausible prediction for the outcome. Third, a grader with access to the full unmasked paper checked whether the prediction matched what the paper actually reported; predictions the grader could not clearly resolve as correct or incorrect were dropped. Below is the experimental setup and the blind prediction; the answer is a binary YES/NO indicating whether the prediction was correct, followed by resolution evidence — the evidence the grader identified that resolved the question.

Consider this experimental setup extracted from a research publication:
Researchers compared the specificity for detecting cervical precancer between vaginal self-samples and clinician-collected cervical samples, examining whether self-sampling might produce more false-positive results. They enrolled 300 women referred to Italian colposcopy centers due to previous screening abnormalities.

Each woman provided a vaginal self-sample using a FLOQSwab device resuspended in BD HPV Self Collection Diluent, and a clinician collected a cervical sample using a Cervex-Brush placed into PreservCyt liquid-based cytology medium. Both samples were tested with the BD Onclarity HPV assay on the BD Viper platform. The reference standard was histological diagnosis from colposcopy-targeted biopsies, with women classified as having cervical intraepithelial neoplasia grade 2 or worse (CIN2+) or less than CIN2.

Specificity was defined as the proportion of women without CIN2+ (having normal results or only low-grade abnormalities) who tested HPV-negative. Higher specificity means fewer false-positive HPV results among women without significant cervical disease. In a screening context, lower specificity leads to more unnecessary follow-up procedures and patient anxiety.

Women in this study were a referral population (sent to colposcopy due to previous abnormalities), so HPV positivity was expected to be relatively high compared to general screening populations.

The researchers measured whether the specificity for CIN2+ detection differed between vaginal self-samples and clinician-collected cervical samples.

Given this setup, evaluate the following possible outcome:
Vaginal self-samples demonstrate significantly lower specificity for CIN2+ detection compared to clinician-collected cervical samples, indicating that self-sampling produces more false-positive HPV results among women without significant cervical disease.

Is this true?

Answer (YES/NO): YES